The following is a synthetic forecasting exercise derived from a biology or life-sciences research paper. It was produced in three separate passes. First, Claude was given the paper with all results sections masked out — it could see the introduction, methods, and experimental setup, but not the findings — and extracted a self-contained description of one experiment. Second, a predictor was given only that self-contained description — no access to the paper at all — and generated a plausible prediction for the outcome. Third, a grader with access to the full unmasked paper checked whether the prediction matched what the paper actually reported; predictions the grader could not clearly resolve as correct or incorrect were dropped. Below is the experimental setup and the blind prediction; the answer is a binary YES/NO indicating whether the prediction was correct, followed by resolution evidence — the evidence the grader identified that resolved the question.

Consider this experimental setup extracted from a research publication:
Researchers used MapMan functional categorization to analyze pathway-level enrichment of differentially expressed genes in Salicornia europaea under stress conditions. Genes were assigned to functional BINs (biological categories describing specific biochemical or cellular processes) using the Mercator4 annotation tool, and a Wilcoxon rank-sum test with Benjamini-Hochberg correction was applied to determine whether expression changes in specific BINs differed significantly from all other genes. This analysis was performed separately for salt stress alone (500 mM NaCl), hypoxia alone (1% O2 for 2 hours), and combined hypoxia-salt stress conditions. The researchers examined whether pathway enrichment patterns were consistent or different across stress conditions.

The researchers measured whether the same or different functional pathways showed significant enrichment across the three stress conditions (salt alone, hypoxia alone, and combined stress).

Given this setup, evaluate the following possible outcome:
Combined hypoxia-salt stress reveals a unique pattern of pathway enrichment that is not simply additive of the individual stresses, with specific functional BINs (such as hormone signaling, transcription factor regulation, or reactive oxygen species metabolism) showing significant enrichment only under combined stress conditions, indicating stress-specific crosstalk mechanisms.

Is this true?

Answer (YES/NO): NO